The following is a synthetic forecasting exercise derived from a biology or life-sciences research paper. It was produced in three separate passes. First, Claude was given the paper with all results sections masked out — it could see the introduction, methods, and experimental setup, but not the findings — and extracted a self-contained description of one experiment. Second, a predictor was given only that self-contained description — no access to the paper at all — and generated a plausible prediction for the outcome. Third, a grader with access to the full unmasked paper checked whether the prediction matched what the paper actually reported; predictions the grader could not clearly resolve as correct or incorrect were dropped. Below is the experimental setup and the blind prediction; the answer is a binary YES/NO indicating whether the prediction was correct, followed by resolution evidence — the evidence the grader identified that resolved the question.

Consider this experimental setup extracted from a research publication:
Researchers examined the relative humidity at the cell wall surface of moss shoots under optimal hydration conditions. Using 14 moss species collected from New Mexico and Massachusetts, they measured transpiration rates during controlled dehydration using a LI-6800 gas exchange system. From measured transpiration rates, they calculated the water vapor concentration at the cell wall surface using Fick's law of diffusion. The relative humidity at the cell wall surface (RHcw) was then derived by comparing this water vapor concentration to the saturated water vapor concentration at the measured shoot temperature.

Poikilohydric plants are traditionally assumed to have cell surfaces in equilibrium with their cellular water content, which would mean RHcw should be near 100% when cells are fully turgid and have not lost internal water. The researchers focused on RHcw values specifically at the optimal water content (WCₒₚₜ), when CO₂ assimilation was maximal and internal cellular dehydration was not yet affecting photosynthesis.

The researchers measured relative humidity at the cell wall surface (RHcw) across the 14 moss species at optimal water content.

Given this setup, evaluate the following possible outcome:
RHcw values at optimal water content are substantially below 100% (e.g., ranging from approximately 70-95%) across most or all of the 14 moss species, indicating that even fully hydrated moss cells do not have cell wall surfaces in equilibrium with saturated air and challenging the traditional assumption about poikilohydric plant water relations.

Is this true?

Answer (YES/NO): NO